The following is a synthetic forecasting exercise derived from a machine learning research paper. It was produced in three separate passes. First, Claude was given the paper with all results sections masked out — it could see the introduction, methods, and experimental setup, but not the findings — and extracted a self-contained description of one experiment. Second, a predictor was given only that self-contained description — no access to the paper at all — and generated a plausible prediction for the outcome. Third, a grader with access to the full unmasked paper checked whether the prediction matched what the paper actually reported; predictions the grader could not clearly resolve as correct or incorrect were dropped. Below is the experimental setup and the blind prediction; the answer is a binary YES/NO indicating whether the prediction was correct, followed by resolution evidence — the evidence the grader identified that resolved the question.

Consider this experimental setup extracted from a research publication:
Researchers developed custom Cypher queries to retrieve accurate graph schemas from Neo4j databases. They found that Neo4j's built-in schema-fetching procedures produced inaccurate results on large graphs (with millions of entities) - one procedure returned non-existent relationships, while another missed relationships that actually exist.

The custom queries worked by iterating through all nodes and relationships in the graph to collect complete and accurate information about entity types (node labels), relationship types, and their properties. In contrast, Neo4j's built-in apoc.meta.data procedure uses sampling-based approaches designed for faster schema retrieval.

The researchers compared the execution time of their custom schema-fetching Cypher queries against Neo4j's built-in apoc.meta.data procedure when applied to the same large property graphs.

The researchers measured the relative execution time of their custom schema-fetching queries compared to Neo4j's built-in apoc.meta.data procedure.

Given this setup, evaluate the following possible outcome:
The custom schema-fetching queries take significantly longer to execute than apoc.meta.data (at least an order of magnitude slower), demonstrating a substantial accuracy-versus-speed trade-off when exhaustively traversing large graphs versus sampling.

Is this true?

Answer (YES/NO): YES